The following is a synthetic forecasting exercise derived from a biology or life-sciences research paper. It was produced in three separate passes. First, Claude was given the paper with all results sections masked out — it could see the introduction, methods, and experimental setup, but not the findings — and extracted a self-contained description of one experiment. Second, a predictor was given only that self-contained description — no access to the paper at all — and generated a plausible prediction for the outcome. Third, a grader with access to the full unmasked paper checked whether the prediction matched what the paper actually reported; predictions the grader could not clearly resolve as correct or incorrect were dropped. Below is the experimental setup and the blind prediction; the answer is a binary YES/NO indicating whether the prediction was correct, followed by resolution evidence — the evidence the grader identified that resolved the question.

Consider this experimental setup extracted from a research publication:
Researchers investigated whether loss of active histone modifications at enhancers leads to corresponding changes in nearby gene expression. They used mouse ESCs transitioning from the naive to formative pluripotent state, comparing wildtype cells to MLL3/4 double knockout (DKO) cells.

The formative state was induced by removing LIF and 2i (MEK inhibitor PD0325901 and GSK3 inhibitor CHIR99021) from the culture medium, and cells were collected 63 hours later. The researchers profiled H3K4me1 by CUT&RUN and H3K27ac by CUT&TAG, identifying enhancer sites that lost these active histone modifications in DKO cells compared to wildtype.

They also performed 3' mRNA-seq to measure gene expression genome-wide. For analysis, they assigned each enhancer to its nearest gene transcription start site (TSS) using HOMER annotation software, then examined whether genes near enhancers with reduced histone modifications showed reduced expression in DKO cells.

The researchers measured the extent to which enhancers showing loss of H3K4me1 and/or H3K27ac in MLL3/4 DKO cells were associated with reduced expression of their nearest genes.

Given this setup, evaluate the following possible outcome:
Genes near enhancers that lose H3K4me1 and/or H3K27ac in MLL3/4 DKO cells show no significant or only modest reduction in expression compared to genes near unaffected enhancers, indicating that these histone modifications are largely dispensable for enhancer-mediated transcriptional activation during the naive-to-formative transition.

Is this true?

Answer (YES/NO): YES